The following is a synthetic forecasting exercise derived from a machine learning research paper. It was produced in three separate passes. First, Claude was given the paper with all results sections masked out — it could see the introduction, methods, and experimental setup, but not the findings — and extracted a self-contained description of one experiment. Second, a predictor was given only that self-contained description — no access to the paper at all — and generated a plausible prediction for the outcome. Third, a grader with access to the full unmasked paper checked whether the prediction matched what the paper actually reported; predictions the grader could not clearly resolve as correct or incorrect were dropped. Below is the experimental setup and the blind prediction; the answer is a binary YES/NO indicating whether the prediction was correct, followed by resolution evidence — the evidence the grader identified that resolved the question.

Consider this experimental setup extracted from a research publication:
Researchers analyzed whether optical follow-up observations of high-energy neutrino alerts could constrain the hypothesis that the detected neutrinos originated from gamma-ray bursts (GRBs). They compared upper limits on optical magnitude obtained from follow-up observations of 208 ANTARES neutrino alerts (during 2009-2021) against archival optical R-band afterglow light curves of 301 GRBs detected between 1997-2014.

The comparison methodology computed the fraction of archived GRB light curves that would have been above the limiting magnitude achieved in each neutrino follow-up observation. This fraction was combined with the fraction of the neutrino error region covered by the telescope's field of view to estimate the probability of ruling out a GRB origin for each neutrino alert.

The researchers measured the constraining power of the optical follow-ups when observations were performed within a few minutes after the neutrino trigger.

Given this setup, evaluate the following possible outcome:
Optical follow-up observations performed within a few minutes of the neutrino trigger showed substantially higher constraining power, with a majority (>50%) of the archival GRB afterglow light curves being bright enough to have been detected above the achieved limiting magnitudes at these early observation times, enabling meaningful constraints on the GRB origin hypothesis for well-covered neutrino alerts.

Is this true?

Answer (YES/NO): YES